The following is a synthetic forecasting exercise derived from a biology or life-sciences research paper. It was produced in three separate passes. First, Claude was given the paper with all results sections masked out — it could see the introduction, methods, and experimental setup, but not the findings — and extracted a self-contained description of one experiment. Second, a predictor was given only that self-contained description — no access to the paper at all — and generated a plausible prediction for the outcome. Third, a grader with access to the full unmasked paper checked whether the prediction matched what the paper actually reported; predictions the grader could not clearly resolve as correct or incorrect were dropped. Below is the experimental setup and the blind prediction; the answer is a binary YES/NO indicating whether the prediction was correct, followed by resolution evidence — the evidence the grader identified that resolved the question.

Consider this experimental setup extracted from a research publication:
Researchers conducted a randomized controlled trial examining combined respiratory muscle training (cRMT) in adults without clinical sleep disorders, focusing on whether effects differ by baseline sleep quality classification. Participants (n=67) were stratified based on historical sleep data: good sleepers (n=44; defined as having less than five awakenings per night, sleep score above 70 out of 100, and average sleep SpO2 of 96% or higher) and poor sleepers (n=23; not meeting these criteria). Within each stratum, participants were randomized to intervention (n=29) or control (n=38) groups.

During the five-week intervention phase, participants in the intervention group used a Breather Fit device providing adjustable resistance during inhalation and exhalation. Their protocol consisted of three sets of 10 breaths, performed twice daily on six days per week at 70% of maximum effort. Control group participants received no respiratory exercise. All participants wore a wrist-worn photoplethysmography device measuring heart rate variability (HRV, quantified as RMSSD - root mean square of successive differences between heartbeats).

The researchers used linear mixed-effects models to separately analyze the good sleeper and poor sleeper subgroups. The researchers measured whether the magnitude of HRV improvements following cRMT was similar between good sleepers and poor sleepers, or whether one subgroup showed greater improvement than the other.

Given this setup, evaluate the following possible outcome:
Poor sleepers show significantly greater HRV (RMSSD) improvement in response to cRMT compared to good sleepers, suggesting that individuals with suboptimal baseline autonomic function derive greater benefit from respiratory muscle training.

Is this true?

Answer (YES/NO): NO